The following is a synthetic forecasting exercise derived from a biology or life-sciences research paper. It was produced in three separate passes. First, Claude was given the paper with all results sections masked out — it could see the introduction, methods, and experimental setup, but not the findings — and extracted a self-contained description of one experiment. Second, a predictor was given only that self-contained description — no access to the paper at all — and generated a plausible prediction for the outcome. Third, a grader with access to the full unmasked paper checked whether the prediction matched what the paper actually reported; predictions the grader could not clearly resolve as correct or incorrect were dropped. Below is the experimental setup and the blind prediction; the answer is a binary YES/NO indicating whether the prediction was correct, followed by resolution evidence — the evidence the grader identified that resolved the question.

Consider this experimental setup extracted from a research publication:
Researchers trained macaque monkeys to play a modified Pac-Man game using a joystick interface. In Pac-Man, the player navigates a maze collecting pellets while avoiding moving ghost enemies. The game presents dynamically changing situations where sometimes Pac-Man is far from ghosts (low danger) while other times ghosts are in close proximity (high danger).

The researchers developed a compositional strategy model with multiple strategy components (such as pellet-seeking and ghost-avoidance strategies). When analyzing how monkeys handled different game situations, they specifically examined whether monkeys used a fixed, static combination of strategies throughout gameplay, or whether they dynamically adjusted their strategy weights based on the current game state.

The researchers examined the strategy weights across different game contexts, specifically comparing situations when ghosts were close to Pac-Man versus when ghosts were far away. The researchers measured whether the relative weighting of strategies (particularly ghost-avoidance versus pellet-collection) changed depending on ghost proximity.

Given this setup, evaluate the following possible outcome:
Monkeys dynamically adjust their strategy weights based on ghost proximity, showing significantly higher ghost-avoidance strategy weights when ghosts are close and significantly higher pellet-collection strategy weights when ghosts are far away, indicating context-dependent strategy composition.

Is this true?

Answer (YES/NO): NO